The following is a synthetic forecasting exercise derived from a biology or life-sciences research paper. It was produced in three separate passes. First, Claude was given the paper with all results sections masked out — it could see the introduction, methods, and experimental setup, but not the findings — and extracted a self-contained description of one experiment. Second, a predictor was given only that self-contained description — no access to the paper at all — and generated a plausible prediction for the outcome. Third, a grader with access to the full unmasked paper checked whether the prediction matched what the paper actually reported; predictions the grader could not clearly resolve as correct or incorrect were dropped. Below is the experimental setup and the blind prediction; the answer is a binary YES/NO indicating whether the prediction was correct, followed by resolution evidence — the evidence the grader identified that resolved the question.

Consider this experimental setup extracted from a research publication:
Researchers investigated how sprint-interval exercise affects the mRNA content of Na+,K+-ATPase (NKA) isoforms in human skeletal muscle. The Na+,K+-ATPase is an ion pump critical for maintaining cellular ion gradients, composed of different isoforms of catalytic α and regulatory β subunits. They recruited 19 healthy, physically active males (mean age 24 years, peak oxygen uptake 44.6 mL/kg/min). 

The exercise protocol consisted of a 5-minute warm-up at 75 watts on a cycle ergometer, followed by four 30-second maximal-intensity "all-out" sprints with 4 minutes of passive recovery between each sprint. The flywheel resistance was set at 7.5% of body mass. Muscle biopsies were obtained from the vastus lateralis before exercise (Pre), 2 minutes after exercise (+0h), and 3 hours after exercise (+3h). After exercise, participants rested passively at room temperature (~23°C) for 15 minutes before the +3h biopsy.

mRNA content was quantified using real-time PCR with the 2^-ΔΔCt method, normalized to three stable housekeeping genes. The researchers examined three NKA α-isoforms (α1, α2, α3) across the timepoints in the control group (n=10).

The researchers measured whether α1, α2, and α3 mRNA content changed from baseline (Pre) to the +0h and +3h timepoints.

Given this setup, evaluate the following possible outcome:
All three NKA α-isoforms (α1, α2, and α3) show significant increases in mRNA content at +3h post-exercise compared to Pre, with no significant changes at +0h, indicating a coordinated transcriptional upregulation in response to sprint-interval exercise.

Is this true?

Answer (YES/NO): NO